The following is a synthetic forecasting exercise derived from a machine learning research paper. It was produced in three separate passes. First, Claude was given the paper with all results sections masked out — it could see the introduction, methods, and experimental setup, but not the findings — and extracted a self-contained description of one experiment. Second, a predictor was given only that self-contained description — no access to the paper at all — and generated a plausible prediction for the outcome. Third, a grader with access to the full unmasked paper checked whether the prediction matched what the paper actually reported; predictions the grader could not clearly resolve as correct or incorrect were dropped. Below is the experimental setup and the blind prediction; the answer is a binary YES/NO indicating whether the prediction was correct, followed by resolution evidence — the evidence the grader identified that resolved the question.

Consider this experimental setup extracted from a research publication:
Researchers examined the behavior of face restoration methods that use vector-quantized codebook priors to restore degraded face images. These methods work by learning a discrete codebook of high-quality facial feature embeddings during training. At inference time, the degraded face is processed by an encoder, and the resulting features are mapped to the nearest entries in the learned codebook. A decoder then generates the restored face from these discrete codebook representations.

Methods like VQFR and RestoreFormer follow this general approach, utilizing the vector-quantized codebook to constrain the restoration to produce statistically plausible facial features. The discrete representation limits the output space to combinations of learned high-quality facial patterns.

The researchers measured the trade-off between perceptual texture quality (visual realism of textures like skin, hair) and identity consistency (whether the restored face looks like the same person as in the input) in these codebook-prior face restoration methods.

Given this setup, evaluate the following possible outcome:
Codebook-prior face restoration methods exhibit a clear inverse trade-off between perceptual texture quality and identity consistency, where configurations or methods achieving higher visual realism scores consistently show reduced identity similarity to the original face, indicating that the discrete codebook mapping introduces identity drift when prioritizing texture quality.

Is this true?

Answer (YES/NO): YES